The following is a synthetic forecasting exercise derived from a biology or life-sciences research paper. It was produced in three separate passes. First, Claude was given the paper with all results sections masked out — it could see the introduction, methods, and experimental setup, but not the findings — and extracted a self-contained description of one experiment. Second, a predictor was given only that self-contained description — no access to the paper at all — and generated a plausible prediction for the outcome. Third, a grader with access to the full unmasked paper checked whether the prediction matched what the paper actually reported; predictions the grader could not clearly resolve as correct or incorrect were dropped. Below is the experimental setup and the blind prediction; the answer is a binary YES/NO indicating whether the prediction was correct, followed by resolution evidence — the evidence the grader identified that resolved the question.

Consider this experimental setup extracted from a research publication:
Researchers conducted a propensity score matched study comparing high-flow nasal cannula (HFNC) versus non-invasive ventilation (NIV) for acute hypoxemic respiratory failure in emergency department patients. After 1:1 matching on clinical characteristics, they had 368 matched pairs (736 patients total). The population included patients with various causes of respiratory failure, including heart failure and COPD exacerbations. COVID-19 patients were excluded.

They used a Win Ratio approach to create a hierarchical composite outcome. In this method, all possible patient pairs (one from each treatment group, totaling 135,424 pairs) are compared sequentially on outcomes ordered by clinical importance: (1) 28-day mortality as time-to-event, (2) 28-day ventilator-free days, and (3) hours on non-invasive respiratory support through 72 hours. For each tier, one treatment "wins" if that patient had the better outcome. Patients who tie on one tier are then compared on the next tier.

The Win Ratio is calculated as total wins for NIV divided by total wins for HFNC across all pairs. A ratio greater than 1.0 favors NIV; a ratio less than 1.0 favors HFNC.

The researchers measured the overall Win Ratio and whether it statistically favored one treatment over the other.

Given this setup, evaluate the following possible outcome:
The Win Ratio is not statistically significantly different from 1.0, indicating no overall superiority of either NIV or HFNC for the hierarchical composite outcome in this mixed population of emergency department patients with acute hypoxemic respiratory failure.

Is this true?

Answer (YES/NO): NO